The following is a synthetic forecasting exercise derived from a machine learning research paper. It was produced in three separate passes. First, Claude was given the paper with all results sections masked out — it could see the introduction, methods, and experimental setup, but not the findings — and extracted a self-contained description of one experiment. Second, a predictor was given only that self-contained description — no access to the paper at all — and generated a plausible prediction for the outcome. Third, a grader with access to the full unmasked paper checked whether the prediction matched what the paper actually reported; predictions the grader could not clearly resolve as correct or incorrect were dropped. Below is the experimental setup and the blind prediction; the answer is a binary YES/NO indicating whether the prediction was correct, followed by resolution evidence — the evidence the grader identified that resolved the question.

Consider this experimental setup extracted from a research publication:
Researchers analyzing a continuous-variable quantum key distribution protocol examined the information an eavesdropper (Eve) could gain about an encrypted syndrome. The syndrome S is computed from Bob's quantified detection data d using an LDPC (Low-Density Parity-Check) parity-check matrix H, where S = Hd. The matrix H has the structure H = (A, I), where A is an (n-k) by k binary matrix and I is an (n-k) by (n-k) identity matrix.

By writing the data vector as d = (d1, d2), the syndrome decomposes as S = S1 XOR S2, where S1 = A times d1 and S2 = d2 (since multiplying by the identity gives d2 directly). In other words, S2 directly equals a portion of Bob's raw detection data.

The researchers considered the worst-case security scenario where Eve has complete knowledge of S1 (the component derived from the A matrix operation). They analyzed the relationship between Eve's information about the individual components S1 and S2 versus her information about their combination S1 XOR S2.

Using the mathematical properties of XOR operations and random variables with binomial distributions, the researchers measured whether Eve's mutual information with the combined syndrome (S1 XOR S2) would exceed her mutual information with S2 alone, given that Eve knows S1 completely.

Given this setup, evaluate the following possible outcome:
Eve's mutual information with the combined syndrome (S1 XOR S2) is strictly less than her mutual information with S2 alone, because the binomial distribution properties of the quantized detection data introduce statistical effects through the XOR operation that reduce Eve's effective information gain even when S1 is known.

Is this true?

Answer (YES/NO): NO